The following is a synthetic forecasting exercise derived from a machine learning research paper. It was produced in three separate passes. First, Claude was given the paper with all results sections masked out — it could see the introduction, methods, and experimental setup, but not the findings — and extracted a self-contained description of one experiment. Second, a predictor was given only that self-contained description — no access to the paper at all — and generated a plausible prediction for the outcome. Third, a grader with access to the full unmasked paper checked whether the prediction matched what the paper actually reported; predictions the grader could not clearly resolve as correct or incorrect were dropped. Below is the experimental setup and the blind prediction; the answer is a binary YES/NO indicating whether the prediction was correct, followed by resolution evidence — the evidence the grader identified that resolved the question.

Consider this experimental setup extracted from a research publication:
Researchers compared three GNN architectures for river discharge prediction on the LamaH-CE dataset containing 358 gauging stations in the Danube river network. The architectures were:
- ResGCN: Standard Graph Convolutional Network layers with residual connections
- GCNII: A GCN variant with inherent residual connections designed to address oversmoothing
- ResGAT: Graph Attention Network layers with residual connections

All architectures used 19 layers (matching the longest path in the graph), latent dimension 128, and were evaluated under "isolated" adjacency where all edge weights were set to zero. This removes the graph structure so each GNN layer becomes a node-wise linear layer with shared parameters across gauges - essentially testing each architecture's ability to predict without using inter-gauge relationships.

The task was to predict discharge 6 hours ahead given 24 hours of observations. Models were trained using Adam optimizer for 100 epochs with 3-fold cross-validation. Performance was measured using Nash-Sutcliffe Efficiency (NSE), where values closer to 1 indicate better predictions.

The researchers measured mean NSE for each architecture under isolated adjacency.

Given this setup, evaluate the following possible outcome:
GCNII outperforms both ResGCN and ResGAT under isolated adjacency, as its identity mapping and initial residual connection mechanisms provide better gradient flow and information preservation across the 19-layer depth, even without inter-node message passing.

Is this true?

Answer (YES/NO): NO